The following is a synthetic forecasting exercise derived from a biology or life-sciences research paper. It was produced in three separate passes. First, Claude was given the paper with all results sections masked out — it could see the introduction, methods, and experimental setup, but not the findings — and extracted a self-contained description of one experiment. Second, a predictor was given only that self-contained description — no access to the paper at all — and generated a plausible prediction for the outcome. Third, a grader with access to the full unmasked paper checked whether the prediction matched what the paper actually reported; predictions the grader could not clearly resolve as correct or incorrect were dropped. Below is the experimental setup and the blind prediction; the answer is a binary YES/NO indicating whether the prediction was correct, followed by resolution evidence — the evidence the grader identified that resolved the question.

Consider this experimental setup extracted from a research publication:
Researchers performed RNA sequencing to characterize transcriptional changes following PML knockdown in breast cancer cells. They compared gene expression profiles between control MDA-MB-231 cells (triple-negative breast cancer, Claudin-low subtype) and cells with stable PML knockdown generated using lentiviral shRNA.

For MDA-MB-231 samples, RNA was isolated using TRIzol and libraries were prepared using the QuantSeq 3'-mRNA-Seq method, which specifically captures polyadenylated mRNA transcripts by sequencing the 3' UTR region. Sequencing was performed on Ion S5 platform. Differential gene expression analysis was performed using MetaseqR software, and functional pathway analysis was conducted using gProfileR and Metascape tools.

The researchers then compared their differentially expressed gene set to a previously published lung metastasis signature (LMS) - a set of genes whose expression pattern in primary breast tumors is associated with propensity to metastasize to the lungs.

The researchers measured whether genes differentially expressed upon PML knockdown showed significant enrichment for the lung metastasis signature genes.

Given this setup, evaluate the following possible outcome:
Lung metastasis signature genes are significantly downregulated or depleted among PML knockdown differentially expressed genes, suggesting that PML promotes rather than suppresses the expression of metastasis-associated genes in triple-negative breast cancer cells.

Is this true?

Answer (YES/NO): NO